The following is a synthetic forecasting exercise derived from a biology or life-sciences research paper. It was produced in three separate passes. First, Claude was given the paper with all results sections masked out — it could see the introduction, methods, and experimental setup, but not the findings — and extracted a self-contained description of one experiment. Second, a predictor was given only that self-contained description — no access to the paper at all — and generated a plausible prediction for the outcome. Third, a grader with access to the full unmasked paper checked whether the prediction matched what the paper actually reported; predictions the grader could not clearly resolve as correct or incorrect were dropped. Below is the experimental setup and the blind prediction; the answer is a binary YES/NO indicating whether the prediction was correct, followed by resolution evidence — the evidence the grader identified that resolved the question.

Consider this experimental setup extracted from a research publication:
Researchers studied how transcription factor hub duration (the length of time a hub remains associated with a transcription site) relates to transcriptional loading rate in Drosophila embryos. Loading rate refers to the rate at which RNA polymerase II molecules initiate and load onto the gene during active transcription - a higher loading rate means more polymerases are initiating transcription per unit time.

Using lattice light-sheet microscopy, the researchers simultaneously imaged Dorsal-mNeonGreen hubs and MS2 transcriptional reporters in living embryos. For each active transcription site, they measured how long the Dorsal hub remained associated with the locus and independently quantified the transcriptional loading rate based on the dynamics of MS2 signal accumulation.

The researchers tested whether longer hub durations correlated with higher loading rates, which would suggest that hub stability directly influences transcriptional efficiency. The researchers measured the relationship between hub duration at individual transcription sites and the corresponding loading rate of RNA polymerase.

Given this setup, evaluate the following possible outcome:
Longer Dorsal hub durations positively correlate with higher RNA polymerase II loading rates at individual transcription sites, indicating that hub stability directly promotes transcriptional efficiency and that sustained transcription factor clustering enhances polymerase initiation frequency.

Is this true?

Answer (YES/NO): YES